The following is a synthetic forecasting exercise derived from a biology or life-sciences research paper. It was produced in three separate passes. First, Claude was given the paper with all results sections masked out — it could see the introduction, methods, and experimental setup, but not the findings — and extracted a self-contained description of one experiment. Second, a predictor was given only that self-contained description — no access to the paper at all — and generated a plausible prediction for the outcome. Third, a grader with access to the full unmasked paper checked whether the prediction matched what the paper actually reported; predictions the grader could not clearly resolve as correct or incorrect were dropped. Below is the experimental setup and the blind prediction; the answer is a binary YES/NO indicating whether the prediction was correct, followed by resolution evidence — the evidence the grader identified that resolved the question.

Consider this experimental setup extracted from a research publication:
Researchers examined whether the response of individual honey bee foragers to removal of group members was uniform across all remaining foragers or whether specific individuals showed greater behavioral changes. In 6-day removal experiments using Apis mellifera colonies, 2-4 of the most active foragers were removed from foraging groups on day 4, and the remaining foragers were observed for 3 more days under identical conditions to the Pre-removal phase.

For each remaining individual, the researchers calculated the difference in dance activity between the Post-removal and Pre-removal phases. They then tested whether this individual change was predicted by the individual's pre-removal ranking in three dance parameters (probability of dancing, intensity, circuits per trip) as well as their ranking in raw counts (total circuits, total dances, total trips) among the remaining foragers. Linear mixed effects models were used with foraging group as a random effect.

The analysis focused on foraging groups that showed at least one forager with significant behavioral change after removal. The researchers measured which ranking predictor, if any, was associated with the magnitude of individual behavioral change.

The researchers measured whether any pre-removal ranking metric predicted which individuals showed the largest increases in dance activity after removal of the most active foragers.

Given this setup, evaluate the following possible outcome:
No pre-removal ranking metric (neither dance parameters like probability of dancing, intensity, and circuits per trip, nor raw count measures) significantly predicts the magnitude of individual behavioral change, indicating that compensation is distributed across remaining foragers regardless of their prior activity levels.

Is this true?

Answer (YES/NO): NO